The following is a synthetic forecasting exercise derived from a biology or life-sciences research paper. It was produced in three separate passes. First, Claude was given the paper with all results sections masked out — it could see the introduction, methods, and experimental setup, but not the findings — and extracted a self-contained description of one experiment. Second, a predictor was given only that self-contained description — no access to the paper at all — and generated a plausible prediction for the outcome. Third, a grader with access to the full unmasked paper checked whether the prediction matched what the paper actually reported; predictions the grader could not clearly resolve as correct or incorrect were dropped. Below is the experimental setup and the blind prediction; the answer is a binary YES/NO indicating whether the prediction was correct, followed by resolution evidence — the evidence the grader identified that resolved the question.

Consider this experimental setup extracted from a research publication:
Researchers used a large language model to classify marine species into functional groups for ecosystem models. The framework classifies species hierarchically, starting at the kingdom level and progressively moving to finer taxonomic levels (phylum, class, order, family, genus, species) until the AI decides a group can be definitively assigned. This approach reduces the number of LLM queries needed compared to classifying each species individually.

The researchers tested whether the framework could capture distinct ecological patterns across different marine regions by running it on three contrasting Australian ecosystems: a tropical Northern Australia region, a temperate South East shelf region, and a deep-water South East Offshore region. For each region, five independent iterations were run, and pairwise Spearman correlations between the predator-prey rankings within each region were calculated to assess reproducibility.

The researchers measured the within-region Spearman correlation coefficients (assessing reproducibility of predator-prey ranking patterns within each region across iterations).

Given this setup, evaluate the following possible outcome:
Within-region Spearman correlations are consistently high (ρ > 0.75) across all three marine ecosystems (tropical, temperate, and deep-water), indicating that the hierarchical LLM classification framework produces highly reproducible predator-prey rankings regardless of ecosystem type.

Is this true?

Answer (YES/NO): NO